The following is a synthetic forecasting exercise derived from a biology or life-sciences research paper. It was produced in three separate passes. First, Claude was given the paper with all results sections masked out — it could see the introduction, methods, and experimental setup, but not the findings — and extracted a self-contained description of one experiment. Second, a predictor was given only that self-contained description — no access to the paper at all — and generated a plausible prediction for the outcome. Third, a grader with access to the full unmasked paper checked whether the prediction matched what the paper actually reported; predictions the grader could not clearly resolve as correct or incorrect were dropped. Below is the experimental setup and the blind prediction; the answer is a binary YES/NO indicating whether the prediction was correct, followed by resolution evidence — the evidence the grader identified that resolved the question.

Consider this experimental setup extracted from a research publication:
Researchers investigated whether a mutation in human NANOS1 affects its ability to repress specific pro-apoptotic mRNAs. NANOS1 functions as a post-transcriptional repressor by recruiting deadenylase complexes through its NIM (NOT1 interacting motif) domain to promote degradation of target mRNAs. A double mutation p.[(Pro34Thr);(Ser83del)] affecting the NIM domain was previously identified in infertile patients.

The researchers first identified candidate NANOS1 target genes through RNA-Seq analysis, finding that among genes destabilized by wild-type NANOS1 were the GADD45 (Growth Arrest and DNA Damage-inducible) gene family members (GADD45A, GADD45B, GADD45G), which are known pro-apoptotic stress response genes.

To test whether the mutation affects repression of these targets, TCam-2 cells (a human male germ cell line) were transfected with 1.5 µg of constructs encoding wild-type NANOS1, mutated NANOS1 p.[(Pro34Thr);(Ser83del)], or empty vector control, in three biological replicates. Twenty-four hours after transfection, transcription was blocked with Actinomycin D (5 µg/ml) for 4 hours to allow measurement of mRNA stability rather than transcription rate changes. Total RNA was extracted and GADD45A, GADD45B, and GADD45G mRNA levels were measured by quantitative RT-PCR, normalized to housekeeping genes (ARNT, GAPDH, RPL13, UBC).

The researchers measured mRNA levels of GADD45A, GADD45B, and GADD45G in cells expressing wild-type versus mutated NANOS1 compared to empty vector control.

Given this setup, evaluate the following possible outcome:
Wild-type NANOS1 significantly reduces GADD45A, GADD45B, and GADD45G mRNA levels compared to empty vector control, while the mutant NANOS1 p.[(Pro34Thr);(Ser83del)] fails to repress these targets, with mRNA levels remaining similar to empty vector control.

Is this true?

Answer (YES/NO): YES